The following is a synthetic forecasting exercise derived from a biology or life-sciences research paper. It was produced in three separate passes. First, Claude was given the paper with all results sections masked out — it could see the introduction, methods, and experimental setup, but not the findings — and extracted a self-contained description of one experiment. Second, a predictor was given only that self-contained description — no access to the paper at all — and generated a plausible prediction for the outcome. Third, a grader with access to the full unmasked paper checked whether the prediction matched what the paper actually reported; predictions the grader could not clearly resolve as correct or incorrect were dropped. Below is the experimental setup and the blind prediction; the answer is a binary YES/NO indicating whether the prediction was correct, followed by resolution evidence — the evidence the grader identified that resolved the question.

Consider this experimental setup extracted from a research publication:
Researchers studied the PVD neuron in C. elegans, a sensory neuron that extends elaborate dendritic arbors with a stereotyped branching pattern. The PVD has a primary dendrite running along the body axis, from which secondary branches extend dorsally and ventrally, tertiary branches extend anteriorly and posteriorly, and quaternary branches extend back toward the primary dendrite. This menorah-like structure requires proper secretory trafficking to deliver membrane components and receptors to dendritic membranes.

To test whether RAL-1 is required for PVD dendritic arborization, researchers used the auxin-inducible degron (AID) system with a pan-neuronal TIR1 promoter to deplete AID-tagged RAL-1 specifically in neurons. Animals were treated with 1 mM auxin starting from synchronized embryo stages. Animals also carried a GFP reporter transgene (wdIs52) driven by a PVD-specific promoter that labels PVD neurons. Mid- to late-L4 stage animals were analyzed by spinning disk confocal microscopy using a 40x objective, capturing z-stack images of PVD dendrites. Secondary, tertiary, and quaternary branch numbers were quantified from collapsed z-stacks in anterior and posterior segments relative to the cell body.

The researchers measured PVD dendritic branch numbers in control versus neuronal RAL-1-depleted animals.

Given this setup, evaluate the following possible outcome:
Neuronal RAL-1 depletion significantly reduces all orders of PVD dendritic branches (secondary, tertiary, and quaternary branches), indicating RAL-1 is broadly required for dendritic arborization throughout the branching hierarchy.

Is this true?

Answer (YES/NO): YES